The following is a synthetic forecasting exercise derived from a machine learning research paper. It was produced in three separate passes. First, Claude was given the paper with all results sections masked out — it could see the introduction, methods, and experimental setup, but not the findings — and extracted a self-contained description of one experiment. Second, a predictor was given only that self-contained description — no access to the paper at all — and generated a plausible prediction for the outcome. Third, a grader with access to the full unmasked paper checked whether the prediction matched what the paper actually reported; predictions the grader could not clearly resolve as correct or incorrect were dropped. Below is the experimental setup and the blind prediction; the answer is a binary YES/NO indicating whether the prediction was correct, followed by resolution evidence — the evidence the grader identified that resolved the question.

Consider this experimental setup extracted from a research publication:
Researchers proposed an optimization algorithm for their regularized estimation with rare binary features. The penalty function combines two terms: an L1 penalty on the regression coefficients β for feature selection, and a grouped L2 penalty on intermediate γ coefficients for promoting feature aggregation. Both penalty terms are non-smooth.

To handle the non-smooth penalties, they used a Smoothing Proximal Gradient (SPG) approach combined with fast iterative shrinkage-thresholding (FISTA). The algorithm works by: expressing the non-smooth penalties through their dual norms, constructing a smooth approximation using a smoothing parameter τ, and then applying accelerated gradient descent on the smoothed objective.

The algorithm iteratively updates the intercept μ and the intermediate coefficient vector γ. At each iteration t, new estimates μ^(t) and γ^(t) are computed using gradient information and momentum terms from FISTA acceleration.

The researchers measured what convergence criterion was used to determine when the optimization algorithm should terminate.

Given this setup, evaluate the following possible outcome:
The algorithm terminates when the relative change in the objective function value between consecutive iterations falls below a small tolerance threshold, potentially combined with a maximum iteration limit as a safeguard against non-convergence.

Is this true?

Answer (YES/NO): NO